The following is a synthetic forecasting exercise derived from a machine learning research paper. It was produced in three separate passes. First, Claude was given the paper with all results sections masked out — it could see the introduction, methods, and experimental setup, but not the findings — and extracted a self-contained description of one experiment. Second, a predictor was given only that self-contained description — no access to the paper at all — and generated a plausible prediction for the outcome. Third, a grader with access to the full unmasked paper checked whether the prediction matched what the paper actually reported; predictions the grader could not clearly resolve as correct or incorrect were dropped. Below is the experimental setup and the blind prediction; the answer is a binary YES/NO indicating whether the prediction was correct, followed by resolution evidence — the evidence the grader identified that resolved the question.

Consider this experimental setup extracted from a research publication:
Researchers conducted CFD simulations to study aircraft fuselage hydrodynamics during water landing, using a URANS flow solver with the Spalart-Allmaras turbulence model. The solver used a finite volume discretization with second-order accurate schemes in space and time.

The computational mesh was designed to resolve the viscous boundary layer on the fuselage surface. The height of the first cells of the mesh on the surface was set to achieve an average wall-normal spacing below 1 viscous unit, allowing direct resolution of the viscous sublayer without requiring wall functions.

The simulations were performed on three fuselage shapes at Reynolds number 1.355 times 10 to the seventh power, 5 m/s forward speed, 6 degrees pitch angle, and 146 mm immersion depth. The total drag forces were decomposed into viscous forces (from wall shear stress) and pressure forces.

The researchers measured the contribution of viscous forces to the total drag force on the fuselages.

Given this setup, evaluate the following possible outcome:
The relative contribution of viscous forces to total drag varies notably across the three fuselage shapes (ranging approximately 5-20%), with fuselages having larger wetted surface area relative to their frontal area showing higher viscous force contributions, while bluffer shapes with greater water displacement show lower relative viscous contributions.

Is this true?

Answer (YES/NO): NO